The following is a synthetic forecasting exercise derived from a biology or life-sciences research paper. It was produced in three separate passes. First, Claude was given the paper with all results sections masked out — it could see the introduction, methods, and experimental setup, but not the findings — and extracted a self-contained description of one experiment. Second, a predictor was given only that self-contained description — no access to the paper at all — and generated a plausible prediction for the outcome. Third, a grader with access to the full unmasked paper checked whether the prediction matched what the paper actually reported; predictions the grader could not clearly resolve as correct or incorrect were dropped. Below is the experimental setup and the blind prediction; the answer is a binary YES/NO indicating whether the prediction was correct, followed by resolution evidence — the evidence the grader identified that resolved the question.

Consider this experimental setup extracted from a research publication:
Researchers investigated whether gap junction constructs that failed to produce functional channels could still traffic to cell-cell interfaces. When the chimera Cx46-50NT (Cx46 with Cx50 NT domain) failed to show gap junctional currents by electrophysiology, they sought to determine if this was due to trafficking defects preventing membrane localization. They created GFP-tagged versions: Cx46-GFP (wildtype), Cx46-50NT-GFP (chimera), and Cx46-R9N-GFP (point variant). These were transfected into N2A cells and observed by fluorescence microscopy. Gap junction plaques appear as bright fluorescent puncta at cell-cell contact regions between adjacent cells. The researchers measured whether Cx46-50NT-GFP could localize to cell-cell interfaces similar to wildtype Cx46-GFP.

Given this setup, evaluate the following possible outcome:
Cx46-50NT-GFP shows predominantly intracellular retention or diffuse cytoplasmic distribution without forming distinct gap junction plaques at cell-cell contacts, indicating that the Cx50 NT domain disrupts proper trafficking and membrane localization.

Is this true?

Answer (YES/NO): NO